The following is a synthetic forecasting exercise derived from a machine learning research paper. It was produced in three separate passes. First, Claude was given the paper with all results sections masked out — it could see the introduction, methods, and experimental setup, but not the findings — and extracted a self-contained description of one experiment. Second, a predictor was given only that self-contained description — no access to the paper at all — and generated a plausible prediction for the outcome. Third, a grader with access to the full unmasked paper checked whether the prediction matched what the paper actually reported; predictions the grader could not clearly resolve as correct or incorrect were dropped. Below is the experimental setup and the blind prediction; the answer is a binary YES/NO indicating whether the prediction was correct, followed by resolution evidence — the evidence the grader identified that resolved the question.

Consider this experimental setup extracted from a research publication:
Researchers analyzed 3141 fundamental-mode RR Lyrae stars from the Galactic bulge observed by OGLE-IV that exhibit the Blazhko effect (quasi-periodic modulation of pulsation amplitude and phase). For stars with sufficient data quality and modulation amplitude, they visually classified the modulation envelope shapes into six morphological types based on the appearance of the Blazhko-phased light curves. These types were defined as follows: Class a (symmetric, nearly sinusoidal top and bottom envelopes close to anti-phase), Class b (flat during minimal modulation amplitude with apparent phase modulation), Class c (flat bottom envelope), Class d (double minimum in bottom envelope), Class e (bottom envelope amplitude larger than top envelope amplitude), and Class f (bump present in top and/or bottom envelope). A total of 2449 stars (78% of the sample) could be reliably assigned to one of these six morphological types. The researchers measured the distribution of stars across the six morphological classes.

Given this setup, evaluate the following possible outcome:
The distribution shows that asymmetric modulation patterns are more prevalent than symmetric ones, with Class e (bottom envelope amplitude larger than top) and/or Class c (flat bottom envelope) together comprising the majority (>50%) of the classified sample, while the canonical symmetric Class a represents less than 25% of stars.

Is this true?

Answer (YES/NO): NO